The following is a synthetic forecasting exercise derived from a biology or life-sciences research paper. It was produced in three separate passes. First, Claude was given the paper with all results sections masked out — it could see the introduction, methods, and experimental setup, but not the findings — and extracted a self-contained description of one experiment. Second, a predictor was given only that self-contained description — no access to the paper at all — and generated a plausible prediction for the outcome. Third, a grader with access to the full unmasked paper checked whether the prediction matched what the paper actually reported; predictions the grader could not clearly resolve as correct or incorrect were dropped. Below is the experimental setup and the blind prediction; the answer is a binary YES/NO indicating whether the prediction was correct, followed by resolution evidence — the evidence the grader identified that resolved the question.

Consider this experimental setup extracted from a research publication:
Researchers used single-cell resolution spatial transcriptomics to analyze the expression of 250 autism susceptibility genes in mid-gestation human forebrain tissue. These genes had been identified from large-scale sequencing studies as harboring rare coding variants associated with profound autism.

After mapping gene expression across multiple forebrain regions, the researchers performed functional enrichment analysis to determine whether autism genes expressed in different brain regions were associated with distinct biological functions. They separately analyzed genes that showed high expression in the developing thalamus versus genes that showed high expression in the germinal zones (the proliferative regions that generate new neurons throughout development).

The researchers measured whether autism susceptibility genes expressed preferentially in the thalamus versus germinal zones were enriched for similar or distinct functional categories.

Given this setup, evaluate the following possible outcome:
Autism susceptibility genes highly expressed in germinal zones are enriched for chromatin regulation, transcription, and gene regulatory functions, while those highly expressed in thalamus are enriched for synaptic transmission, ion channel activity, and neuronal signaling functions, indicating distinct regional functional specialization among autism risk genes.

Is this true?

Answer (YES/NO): YES